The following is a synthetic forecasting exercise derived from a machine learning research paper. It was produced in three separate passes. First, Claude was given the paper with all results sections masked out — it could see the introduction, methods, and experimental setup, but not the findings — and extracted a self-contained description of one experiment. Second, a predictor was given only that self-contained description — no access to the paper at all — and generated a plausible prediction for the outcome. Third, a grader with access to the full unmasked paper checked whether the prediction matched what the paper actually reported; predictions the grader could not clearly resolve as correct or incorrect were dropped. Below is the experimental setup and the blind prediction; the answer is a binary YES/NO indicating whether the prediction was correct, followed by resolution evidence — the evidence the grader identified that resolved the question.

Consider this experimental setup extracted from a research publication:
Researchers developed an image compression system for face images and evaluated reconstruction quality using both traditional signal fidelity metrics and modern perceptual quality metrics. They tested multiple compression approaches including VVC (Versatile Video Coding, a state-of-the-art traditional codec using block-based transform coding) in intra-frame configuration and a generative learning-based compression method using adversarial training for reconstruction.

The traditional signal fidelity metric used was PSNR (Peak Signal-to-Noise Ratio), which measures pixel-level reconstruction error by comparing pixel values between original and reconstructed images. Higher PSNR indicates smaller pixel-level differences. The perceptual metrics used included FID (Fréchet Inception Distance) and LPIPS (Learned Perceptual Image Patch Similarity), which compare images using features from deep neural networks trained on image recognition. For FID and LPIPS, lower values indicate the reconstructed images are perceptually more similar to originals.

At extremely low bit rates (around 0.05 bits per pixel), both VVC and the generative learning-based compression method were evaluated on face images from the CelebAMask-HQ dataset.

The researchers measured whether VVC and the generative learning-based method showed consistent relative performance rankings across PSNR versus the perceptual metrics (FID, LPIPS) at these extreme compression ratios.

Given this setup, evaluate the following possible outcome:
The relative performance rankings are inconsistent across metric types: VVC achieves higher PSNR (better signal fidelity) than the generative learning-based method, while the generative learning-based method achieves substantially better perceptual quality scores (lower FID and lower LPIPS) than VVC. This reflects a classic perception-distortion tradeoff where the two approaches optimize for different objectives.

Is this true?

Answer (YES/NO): YES